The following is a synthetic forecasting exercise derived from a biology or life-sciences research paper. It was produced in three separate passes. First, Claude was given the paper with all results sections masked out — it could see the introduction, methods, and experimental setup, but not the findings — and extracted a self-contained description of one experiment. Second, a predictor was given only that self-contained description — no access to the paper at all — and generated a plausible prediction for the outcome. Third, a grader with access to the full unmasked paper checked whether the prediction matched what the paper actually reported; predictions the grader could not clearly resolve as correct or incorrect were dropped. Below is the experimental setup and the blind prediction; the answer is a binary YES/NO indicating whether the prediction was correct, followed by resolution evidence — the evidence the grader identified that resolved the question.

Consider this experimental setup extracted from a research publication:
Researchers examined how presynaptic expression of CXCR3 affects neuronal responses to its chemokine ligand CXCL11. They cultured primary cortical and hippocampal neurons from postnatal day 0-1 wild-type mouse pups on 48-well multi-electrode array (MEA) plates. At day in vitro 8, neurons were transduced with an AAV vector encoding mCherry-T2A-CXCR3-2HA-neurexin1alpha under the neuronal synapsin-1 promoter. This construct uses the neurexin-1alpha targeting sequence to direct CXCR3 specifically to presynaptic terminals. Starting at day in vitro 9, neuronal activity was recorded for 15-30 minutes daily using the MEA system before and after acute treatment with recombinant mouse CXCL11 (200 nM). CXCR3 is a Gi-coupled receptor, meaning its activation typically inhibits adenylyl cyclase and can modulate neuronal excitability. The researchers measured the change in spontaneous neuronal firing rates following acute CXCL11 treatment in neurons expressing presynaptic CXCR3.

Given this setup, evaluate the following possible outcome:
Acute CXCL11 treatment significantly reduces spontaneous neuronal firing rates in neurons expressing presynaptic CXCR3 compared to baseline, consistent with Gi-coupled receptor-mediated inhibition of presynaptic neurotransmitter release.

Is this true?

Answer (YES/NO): YES